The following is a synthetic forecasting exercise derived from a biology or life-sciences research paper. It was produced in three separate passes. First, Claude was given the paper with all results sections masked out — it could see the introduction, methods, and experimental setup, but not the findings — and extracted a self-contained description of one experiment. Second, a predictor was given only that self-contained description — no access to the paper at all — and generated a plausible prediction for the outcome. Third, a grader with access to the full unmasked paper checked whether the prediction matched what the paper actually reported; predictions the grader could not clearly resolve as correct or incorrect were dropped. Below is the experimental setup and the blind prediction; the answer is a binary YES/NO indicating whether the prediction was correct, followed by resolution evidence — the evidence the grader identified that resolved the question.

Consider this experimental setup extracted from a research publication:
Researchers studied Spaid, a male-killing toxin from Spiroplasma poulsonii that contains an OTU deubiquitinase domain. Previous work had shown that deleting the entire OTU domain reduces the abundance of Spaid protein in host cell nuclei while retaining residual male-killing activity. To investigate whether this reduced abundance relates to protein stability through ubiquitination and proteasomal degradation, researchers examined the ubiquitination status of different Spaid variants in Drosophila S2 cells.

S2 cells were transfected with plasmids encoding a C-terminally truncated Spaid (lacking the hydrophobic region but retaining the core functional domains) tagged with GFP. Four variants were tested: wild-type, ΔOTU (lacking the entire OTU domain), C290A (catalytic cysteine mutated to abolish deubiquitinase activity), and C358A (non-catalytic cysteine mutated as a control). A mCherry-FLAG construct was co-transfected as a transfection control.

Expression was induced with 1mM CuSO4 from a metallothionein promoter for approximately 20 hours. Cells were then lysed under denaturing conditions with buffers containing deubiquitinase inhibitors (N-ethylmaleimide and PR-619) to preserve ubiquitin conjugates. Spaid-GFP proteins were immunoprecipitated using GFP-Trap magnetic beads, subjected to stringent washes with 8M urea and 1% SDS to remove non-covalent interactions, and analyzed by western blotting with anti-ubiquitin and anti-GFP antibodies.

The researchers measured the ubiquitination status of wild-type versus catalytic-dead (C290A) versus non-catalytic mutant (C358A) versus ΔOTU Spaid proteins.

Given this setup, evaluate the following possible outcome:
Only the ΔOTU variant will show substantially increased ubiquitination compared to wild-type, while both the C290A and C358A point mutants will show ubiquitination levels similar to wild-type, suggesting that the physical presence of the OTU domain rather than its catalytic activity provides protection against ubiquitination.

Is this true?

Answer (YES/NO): NO